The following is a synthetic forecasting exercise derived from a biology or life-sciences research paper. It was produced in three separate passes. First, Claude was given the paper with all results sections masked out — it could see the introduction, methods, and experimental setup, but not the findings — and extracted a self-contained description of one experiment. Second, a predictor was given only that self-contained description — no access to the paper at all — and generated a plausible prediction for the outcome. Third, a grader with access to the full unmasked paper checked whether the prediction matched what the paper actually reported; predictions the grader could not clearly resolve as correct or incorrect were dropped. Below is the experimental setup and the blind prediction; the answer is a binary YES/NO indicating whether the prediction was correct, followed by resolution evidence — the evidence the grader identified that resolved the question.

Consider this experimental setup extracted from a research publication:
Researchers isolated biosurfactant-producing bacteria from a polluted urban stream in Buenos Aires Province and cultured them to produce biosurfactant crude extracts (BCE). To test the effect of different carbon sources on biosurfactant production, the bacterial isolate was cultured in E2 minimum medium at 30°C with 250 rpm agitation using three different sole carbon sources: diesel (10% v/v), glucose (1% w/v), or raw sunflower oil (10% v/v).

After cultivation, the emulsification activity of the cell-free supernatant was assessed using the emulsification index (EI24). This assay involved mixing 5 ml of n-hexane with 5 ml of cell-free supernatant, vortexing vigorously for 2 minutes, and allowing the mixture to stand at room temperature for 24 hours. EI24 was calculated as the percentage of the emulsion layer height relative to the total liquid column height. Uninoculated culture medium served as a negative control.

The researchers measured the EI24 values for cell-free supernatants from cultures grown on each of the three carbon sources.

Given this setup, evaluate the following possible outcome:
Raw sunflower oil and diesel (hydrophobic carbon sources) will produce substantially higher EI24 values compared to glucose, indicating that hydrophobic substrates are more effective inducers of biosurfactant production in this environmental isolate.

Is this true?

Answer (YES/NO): NO